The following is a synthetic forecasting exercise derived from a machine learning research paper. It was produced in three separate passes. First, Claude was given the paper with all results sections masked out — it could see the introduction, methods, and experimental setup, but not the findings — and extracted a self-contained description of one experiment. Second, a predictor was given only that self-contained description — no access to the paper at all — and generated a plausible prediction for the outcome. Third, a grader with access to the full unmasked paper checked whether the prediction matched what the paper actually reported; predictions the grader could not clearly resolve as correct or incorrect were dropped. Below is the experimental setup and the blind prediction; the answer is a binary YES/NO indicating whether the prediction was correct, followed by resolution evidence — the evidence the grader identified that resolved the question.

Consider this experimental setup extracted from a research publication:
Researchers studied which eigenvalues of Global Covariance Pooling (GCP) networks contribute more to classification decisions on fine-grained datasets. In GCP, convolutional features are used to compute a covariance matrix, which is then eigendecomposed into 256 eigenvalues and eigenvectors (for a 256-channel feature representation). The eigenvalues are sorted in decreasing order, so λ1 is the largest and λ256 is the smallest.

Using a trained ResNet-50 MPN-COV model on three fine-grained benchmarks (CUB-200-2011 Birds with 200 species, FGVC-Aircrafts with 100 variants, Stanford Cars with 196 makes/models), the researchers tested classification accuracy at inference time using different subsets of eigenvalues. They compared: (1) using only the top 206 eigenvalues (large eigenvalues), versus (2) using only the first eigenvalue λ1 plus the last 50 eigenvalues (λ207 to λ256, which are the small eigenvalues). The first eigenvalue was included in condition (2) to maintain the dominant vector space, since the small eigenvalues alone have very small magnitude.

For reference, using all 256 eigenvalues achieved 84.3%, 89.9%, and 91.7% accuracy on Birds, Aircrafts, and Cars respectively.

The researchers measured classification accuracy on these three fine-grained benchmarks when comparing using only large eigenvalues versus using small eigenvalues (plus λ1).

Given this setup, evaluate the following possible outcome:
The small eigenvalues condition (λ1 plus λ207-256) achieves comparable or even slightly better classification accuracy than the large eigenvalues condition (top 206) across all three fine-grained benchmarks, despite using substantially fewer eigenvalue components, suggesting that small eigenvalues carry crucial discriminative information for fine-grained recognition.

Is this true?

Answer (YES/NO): NO